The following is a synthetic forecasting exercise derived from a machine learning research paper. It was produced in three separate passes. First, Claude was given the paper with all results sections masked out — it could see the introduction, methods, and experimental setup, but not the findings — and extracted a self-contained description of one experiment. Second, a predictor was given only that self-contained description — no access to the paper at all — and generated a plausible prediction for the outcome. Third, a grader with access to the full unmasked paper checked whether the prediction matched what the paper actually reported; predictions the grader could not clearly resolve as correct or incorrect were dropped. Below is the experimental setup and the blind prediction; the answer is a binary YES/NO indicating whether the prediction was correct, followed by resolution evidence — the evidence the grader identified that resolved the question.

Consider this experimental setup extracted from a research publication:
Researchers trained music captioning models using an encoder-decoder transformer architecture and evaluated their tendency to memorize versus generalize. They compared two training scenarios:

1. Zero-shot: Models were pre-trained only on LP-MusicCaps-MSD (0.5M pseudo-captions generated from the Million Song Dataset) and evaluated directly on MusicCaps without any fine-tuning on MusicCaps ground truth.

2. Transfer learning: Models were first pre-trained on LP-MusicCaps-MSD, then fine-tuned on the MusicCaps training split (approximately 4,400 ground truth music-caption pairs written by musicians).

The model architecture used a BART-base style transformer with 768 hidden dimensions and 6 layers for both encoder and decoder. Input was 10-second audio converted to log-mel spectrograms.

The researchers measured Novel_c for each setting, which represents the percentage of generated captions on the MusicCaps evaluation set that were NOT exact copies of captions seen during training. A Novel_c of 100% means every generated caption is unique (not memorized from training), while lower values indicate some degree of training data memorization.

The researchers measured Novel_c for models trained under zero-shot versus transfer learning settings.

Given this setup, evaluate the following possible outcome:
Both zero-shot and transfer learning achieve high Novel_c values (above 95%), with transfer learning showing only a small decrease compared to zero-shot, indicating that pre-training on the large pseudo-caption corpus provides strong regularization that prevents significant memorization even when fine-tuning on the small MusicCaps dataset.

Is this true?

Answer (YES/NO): YES